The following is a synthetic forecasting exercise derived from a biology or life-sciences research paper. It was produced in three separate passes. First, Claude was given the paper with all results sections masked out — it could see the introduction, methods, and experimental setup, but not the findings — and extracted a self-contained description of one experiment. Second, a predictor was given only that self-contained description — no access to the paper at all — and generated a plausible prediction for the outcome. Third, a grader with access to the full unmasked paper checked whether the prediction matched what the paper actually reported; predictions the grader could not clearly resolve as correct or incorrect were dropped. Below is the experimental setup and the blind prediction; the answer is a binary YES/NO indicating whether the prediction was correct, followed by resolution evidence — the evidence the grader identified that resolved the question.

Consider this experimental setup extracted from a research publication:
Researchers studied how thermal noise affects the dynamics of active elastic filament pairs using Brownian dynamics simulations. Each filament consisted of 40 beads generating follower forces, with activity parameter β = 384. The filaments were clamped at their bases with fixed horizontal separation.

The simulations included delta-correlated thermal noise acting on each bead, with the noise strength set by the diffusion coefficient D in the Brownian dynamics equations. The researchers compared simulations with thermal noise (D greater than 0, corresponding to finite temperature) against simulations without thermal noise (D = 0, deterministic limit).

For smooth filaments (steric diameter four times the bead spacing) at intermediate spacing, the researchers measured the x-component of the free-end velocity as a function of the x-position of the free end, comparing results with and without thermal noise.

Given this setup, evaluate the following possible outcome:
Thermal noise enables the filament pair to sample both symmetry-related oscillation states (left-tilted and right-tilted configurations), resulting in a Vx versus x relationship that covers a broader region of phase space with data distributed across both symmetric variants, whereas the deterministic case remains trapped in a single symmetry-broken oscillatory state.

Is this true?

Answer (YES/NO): NO